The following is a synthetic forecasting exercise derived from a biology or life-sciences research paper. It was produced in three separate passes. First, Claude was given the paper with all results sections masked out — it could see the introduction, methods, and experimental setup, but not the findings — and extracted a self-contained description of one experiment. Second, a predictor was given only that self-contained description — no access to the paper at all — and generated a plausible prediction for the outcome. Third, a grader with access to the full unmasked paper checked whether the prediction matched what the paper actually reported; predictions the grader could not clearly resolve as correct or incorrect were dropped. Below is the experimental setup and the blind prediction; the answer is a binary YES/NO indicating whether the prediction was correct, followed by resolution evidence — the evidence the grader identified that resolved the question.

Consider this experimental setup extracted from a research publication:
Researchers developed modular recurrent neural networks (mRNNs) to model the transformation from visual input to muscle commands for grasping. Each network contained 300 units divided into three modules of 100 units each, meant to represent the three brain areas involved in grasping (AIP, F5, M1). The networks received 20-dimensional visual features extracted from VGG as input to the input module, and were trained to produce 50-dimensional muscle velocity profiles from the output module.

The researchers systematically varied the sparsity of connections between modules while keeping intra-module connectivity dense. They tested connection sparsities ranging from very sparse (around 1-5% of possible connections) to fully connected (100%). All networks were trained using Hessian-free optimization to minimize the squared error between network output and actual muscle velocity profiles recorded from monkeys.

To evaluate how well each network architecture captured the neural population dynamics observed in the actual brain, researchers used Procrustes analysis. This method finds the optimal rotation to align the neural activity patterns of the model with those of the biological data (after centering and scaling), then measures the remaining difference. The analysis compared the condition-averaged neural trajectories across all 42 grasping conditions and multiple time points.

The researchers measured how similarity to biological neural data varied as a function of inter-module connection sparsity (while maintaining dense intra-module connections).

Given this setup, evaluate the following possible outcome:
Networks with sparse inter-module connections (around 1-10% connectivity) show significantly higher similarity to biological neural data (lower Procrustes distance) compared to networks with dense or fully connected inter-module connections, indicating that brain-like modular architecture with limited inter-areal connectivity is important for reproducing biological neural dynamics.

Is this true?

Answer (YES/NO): YES